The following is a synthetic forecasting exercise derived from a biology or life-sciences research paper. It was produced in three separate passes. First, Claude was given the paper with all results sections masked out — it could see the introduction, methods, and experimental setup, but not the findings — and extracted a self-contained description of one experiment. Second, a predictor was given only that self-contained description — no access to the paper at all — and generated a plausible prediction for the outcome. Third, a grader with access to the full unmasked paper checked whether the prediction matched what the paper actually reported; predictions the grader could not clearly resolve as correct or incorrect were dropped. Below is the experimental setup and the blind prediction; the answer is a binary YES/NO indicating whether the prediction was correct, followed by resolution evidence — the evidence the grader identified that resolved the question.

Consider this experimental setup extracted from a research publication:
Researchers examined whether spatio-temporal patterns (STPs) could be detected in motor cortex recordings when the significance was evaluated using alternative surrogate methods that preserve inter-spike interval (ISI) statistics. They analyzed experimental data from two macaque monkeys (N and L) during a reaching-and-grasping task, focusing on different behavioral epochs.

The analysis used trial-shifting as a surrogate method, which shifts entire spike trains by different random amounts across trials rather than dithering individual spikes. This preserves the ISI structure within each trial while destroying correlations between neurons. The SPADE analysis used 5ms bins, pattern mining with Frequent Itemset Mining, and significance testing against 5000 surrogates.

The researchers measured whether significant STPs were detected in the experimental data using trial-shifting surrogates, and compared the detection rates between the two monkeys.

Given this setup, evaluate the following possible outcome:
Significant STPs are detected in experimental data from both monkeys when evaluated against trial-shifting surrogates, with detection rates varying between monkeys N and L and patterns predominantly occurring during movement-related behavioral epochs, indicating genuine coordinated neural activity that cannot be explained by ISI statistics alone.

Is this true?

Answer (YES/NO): NO